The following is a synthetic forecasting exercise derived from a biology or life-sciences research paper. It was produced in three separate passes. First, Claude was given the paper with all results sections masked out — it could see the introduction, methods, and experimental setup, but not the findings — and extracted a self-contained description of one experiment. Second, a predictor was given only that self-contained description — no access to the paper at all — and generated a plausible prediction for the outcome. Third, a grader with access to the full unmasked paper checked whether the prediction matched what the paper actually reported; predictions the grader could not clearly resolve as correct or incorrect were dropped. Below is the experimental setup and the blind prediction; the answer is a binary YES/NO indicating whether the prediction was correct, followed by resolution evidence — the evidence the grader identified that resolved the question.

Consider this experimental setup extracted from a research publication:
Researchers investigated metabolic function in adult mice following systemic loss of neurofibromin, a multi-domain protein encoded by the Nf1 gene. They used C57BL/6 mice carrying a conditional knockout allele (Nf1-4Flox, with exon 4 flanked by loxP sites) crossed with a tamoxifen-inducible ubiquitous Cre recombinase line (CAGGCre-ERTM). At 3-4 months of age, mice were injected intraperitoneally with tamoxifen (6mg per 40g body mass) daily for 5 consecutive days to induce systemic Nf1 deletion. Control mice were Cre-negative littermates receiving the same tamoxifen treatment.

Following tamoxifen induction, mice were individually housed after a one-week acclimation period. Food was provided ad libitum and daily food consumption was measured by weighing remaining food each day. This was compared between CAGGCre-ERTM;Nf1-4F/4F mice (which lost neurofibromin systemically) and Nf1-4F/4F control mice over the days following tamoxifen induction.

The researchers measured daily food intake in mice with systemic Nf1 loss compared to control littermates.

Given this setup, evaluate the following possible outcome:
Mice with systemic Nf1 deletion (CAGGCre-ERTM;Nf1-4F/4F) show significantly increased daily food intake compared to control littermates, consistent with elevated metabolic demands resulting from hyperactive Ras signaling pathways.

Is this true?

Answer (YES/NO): NO